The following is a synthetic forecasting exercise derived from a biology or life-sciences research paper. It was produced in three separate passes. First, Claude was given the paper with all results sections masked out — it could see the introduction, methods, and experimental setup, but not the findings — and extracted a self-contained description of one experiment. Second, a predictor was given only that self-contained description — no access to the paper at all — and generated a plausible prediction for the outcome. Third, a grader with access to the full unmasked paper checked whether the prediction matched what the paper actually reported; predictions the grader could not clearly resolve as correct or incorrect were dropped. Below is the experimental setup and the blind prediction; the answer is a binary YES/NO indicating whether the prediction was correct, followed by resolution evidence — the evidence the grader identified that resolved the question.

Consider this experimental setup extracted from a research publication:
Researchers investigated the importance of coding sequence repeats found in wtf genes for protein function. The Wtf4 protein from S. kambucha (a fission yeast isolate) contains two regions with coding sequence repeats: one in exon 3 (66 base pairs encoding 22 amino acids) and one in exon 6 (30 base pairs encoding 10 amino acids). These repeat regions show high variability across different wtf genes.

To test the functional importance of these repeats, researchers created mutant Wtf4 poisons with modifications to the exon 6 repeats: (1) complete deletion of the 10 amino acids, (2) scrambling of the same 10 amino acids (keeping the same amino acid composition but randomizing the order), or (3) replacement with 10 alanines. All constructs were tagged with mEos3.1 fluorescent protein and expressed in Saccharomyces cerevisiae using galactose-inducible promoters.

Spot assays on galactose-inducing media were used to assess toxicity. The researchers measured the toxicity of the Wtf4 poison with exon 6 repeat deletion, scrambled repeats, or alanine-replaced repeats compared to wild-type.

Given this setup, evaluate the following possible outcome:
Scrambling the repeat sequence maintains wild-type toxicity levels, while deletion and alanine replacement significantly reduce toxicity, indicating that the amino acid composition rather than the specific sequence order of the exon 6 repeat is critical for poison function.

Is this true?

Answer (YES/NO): NO